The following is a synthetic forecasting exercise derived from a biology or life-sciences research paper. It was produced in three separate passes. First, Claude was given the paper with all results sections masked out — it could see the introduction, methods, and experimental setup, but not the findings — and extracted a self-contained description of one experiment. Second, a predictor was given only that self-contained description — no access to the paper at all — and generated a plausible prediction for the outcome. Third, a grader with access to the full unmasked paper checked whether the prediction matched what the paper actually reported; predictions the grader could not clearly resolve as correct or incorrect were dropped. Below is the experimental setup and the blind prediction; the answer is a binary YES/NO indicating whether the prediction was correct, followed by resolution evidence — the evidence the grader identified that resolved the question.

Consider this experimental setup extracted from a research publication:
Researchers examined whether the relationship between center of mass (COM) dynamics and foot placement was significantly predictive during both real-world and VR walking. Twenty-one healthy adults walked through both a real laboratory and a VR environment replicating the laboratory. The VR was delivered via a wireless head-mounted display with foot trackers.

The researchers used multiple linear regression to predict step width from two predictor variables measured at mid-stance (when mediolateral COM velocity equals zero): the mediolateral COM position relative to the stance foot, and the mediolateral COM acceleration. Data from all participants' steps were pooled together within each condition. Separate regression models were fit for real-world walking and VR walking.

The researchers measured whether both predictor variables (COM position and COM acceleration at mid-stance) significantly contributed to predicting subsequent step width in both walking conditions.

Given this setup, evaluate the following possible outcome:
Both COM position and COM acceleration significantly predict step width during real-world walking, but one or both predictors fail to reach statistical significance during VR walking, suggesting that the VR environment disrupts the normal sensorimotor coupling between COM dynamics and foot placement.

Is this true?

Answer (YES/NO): NO